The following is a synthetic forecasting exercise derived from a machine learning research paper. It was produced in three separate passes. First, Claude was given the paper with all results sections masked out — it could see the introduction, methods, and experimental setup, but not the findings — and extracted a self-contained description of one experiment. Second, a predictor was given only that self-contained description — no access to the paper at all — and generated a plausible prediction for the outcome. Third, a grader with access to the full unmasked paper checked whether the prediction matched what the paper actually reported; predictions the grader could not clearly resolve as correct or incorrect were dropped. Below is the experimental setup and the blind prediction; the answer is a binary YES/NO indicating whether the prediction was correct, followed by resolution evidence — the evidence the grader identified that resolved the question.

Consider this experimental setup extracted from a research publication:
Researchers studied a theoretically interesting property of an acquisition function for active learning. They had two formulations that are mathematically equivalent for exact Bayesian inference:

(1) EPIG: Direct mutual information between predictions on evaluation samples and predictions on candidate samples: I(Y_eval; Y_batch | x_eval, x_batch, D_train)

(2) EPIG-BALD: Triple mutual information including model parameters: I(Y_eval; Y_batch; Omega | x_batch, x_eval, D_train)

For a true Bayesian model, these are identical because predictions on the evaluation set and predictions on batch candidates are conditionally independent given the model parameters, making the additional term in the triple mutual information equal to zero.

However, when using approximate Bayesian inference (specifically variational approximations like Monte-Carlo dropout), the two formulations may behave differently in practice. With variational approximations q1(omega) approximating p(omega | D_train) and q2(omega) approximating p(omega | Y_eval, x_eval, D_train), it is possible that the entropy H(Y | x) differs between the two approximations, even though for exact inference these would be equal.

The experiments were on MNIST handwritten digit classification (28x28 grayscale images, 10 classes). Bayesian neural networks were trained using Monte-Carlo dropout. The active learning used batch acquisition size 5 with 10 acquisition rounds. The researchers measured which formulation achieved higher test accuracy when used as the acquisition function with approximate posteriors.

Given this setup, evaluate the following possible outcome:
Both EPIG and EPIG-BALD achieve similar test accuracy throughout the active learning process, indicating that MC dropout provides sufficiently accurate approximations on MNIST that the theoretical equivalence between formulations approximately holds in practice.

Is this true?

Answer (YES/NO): NO